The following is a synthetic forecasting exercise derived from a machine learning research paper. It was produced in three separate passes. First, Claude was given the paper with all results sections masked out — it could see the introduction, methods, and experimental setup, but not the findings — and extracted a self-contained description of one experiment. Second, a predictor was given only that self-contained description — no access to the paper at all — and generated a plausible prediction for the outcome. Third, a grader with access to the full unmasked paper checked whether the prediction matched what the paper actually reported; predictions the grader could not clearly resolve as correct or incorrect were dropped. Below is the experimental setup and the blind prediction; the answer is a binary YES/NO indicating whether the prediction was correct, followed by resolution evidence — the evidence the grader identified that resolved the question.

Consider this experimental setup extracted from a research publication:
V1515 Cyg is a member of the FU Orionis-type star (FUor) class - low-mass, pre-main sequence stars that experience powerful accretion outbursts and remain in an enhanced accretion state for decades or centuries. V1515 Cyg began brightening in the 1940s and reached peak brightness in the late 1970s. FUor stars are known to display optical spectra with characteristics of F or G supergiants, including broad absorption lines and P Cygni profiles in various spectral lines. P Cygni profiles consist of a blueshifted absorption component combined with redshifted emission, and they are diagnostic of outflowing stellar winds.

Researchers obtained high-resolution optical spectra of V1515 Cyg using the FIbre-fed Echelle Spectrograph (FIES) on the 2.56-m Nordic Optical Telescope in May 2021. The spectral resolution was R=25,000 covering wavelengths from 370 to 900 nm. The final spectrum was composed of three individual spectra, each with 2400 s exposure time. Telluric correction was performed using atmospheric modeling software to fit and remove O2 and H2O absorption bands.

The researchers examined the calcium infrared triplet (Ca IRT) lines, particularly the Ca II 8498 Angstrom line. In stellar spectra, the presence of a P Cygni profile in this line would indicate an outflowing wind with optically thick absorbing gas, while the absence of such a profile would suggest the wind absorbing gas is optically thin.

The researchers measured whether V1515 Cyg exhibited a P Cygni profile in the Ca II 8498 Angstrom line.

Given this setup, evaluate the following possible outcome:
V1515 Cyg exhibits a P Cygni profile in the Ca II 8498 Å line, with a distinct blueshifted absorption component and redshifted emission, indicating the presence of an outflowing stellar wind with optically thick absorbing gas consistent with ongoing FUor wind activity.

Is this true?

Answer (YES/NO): NO